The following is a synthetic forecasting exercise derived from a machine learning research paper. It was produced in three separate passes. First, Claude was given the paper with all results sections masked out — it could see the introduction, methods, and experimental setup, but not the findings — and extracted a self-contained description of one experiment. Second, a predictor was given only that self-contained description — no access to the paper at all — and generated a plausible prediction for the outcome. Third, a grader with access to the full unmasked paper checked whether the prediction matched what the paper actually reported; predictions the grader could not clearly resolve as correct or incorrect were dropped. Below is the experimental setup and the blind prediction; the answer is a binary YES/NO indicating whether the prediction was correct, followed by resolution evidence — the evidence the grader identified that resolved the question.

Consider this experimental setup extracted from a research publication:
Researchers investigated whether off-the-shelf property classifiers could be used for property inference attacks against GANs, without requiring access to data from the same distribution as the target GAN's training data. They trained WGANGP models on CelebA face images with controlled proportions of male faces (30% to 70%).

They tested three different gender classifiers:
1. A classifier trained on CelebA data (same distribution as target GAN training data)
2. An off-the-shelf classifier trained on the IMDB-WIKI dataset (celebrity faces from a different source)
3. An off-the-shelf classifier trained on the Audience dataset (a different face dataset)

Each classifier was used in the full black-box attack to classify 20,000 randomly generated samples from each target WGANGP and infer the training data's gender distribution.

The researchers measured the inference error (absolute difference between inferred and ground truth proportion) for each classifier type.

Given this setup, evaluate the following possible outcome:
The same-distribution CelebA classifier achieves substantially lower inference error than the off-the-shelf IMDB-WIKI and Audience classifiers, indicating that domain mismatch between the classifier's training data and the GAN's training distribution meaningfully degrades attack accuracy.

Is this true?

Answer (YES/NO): NO